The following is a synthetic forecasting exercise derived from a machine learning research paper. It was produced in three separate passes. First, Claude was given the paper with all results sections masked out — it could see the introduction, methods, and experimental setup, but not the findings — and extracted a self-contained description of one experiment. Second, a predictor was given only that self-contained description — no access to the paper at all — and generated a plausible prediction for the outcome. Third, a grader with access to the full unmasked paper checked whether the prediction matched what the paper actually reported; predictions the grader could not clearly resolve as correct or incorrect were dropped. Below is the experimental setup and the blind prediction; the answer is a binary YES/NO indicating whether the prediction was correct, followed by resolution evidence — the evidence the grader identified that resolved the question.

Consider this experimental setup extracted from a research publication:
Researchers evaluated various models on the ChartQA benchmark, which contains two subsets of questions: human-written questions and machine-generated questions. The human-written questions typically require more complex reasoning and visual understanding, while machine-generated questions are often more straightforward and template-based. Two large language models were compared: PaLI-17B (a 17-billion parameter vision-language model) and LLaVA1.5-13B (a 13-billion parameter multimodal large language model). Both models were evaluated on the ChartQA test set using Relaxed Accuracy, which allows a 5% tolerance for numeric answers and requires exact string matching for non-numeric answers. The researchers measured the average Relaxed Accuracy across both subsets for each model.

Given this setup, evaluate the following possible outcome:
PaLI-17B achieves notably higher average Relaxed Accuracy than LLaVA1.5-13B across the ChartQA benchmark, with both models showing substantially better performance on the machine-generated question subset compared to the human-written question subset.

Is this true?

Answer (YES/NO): NO